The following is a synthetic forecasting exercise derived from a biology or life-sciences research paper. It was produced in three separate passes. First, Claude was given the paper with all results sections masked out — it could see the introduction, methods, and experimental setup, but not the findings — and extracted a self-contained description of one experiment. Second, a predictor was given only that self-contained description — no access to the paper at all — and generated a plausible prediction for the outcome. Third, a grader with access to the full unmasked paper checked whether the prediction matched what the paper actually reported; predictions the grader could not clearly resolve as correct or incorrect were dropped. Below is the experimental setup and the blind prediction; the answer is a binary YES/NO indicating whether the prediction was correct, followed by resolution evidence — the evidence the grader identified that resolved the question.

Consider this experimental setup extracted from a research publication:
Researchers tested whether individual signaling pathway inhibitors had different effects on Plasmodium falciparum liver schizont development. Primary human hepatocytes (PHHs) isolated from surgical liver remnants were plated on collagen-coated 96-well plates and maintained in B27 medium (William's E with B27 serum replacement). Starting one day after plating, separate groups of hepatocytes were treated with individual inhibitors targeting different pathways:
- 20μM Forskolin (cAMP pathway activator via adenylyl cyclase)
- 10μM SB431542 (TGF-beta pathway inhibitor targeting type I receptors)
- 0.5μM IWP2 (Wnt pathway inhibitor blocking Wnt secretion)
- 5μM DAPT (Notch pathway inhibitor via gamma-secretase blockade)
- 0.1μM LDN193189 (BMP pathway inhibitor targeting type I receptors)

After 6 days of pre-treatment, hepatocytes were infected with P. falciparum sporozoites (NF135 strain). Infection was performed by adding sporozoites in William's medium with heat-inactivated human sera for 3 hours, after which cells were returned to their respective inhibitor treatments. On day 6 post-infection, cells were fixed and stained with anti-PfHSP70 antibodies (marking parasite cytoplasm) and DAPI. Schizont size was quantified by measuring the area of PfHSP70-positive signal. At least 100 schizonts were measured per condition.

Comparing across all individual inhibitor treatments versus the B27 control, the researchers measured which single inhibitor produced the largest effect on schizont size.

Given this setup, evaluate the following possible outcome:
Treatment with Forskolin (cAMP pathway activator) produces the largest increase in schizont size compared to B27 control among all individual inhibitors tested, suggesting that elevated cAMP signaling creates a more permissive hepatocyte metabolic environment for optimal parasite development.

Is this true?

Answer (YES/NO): NO